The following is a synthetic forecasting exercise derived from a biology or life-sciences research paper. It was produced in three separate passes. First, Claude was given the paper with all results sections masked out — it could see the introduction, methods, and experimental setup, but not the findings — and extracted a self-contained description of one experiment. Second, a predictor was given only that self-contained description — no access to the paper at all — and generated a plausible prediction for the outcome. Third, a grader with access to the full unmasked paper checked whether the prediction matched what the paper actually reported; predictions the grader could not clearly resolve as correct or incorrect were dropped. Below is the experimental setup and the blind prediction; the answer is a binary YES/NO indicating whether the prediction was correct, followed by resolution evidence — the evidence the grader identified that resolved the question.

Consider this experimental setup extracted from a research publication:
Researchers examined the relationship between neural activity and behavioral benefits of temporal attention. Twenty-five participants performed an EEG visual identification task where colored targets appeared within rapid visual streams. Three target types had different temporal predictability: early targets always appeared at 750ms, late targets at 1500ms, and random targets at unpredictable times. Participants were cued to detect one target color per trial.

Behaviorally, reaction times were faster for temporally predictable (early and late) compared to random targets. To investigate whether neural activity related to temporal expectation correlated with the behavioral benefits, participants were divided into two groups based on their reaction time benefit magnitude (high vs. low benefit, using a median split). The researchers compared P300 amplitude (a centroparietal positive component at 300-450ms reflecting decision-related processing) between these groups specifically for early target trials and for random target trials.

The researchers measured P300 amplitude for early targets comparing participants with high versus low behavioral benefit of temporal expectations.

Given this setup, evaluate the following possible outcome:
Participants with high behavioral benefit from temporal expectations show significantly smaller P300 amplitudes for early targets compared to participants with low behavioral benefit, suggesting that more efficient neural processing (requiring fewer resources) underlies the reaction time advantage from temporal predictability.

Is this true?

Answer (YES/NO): NO